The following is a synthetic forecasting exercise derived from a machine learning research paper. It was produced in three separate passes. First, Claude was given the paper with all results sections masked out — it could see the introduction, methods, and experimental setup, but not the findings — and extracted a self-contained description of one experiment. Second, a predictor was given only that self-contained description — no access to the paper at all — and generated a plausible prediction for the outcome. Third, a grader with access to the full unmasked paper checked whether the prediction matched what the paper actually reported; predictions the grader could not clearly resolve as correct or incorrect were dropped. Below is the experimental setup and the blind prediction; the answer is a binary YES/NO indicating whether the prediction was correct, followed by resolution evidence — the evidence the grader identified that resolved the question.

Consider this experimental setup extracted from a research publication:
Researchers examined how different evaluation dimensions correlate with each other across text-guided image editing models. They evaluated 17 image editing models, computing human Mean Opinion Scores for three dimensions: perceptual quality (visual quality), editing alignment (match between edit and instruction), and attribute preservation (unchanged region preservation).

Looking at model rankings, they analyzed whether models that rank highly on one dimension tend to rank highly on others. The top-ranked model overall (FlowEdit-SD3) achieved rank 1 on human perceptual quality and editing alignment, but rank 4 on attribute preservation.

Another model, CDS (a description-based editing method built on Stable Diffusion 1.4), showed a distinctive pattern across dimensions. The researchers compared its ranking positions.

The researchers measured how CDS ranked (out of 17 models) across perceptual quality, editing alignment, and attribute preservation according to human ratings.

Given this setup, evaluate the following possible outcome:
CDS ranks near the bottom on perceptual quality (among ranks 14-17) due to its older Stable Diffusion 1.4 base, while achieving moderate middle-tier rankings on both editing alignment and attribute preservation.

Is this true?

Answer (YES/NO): NO